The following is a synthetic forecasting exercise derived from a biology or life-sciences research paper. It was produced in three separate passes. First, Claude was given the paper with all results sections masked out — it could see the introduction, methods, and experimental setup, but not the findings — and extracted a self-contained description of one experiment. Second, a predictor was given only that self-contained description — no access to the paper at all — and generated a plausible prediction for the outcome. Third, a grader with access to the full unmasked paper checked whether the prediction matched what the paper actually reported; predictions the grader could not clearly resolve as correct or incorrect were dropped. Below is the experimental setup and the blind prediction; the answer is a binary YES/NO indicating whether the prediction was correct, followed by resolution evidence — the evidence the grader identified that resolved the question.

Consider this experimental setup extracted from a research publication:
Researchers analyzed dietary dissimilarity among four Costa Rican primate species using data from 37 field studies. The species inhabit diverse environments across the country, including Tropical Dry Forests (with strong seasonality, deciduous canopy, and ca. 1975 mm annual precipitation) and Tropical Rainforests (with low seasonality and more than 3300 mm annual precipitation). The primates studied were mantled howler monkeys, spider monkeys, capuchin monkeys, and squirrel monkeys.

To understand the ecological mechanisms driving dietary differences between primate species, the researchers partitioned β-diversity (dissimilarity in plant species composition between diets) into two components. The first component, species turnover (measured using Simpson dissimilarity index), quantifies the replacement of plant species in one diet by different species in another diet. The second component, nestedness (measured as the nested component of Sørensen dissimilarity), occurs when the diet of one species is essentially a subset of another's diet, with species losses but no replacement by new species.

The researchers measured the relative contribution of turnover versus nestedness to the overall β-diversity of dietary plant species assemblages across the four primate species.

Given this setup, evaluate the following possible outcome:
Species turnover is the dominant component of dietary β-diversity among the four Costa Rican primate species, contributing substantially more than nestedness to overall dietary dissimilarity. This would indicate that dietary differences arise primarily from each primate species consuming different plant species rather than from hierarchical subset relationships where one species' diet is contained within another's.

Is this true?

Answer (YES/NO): YES